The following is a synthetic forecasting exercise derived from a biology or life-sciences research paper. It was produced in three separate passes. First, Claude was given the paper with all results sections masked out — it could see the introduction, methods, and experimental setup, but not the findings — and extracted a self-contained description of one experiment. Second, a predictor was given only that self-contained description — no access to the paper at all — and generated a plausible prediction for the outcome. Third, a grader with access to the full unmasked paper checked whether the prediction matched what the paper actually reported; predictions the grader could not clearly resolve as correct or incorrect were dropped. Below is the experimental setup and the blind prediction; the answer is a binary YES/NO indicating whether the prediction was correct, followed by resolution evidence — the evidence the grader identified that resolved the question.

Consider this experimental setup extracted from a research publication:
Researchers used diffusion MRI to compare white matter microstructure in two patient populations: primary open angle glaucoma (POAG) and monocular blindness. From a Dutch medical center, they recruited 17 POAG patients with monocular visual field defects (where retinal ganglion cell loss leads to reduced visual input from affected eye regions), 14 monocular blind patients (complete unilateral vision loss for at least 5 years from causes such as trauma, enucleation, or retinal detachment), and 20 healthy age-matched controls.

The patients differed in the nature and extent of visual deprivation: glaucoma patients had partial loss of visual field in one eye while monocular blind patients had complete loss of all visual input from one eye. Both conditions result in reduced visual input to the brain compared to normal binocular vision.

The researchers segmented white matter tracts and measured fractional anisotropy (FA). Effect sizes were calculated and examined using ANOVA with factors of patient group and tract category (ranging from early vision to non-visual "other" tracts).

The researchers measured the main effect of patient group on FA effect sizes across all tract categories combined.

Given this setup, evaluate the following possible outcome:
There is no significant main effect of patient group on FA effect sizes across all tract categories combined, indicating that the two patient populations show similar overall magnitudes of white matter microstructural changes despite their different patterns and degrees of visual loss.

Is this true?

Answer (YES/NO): NO